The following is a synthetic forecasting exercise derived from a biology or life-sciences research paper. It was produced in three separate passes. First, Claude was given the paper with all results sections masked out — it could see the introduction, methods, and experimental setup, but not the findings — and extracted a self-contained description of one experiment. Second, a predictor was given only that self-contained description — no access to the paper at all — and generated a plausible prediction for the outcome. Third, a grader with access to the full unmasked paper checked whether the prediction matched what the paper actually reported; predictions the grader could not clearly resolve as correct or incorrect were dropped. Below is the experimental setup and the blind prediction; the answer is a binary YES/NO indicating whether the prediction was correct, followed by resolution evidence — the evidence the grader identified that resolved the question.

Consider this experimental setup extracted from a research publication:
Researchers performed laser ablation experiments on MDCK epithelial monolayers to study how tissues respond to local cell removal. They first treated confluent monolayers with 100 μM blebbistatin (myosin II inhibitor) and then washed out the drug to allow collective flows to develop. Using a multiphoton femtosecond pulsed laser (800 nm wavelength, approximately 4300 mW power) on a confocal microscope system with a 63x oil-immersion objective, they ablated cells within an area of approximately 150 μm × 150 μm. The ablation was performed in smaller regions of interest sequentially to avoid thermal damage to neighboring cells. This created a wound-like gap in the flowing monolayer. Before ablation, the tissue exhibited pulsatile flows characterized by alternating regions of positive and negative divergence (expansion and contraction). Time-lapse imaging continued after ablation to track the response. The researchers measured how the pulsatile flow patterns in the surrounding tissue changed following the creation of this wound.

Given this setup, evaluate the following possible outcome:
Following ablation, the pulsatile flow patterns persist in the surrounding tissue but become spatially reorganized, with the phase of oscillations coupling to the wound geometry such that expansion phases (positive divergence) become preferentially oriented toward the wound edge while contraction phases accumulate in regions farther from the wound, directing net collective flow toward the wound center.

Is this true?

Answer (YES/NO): NO